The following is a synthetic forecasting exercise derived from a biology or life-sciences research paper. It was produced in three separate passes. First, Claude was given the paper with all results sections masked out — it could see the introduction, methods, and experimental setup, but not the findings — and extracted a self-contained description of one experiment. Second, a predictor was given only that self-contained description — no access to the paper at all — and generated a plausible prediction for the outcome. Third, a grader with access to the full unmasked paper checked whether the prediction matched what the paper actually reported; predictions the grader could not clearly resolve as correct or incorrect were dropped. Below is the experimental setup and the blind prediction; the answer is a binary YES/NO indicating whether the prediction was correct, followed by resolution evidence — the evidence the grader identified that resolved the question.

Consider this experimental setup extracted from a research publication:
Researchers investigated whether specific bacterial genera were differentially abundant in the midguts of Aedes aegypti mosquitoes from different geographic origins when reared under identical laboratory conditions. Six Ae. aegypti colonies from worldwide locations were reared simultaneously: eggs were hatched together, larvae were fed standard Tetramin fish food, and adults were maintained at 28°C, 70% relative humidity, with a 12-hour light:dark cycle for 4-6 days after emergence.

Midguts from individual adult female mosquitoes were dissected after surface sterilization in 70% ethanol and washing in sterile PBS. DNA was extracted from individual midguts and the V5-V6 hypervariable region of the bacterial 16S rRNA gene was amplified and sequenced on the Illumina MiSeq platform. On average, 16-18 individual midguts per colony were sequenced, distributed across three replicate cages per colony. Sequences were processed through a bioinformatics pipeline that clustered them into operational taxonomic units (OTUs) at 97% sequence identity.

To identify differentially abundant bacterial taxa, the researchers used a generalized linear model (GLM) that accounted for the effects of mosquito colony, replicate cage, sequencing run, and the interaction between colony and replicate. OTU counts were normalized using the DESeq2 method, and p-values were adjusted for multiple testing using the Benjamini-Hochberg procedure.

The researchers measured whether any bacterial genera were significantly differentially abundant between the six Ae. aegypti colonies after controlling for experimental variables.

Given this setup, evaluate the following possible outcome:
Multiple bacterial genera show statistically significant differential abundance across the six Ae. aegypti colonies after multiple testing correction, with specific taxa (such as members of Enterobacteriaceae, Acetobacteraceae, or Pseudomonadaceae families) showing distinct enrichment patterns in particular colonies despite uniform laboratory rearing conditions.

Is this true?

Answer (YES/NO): NO